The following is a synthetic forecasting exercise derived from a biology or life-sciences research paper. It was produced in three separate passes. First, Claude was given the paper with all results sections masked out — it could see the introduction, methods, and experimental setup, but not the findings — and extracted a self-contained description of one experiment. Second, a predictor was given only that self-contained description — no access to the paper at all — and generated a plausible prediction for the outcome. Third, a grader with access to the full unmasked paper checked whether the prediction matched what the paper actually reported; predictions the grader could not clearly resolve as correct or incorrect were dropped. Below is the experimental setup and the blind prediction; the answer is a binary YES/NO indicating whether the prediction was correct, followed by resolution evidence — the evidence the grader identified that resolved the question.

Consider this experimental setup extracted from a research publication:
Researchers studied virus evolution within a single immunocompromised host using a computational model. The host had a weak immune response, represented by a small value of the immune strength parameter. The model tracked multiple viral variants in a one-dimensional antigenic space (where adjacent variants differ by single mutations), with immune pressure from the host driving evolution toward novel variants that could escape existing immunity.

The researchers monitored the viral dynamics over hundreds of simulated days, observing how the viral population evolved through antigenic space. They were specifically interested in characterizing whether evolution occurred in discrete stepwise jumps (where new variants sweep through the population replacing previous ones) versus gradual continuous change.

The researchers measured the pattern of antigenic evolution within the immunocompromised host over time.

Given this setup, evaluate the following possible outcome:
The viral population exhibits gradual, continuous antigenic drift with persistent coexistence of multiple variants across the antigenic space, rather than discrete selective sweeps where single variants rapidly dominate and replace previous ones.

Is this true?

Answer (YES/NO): NO